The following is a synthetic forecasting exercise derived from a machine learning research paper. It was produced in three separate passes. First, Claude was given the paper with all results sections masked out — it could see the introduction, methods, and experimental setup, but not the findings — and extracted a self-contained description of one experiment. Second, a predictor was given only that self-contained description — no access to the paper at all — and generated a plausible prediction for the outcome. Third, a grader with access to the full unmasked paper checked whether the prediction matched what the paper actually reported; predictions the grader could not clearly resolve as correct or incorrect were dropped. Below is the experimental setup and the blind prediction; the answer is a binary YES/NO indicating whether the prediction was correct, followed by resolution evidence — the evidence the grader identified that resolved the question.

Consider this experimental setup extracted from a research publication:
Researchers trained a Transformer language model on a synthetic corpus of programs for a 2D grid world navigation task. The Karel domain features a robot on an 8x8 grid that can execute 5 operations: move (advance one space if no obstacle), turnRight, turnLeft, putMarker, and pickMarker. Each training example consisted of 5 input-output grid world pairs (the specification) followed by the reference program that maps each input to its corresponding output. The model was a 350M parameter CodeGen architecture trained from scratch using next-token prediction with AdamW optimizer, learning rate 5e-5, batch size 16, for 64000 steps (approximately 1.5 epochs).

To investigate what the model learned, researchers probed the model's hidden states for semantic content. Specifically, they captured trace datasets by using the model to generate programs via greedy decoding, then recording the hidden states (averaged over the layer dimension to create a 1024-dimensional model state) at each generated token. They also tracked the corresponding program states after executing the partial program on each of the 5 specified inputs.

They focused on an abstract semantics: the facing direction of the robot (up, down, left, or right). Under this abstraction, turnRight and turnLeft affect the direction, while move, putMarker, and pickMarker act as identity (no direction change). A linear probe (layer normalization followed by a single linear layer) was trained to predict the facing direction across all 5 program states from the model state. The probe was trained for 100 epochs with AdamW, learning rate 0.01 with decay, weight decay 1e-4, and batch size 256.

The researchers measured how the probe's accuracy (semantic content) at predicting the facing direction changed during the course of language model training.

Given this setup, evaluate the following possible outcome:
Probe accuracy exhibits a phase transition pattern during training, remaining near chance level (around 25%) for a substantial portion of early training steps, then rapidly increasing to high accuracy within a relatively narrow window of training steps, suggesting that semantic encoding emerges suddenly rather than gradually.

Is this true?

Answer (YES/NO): YES